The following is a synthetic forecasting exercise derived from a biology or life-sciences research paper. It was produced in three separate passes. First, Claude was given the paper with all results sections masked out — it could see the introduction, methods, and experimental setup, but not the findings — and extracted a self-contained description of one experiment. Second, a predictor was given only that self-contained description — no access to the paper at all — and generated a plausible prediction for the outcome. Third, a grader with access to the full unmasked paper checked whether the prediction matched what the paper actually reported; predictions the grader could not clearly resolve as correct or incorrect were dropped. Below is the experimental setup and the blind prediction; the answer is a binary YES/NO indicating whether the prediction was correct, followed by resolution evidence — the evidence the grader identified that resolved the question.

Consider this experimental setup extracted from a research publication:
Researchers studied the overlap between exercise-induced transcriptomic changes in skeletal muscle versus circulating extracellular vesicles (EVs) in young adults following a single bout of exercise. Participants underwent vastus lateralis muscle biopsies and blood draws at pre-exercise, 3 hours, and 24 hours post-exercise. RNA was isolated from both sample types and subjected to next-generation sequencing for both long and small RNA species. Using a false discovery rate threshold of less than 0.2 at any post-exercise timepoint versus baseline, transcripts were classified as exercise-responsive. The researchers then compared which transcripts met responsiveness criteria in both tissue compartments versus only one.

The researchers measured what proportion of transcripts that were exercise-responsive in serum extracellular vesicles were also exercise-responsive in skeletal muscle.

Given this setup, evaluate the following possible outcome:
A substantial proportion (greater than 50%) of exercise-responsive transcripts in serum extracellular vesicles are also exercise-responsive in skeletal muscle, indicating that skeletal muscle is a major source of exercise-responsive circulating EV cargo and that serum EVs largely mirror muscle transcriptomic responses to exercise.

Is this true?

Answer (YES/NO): NO